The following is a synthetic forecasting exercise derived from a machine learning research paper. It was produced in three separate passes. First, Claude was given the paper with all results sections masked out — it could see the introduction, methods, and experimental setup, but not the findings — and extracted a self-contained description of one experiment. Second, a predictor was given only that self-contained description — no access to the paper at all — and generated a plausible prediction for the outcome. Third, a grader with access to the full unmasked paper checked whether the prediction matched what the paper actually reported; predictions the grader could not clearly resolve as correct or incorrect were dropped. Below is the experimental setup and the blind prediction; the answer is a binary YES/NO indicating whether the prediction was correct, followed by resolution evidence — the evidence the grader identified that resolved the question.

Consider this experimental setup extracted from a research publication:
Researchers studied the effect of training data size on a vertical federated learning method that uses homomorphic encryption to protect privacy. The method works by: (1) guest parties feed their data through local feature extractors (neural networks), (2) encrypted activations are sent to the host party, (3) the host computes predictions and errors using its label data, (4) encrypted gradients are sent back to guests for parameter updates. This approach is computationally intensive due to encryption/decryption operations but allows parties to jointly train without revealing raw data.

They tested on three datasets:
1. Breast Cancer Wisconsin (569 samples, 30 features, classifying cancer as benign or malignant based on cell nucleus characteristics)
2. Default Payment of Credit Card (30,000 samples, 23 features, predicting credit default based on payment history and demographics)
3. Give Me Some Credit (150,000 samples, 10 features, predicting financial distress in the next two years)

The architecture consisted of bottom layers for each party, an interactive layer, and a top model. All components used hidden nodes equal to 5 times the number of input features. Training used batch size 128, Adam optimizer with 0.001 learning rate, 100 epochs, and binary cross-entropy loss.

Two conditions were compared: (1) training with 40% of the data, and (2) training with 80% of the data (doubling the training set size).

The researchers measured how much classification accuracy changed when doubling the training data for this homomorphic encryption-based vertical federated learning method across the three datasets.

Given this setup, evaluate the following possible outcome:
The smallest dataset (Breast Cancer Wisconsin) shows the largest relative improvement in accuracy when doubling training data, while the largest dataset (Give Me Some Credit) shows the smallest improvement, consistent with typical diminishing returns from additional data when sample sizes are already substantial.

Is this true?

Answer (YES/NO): NO